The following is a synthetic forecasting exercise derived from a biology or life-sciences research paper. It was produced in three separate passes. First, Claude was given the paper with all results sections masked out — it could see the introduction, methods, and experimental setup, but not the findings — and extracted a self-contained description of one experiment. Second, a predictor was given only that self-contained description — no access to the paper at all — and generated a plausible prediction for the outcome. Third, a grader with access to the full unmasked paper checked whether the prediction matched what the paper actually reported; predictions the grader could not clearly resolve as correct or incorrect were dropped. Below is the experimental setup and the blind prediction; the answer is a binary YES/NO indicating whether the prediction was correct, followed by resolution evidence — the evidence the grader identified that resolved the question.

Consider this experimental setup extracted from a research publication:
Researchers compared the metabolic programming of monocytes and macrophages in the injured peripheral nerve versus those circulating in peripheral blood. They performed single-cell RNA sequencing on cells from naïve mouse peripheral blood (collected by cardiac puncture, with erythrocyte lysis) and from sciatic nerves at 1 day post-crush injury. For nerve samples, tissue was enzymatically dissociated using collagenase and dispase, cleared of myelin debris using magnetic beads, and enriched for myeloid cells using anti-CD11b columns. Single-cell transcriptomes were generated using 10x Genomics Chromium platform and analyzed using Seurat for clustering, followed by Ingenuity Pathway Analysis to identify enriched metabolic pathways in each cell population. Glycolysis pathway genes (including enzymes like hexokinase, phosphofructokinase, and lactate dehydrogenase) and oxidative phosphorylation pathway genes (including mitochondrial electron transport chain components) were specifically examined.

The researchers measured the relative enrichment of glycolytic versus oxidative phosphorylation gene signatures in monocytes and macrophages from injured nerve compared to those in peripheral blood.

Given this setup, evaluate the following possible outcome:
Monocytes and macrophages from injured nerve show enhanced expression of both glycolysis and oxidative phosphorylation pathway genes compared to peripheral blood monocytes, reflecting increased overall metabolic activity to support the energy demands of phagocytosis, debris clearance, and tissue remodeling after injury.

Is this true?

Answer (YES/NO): NO